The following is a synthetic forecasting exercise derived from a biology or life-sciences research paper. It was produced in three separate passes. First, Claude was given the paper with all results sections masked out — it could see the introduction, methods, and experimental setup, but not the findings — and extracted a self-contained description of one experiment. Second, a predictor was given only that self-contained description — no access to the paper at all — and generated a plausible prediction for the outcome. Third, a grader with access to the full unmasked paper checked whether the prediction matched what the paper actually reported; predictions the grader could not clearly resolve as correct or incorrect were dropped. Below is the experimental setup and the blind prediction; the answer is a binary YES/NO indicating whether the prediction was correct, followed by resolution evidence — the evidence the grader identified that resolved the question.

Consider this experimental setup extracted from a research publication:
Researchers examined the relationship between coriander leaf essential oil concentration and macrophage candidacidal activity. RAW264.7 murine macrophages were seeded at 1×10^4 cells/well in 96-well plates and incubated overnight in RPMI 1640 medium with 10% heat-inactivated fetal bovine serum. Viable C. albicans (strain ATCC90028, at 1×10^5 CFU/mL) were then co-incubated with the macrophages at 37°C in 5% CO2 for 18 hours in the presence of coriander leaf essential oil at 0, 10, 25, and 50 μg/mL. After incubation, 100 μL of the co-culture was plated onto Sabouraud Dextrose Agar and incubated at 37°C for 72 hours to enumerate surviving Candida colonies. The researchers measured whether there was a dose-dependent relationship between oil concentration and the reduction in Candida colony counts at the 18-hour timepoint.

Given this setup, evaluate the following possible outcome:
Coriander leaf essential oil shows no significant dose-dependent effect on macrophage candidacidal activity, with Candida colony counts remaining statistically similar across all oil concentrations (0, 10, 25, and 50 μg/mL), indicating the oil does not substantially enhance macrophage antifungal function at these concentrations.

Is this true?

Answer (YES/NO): NO